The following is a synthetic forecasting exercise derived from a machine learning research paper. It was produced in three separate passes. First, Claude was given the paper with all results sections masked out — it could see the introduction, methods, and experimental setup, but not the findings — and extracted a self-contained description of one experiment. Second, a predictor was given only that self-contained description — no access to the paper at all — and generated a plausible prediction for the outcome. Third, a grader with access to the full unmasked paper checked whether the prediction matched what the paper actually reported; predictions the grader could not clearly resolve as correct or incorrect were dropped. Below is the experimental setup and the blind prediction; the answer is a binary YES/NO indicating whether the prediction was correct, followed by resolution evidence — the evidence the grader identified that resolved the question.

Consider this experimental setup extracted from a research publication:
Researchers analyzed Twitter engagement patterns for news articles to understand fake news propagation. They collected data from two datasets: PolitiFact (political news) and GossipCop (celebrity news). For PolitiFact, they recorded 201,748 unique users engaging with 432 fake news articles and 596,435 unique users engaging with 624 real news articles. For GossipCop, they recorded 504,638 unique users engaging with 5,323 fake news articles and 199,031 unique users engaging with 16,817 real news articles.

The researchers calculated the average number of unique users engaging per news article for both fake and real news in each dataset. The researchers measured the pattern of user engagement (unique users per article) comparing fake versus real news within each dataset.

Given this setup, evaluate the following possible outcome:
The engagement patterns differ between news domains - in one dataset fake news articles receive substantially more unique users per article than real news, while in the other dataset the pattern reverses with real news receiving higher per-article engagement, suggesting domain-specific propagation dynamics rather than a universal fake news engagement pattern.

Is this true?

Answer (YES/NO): YES